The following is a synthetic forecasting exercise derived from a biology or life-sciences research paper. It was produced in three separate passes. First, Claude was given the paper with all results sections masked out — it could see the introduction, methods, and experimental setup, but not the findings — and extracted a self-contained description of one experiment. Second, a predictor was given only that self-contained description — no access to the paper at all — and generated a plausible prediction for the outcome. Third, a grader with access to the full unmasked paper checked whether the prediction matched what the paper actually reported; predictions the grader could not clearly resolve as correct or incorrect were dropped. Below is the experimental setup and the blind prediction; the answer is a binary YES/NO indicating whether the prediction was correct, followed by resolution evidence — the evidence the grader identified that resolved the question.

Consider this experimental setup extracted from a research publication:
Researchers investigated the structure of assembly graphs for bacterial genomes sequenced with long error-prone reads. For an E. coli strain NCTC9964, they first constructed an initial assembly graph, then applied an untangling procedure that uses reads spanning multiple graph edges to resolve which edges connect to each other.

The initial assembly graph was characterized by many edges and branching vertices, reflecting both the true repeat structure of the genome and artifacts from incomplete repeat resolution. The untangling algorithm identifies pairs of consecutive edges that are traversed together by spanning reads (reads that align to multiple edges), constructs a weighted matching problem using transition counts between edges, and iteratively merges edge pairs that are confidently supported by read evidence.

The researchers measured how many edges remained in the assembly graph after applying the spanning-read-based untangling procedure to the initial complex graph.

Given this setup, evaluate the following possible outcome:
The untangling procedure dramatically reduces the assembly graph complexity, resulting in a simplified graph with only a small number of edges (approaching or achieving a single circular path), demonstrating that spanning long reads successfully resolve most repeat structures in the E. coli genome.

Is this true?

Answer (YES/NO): NO